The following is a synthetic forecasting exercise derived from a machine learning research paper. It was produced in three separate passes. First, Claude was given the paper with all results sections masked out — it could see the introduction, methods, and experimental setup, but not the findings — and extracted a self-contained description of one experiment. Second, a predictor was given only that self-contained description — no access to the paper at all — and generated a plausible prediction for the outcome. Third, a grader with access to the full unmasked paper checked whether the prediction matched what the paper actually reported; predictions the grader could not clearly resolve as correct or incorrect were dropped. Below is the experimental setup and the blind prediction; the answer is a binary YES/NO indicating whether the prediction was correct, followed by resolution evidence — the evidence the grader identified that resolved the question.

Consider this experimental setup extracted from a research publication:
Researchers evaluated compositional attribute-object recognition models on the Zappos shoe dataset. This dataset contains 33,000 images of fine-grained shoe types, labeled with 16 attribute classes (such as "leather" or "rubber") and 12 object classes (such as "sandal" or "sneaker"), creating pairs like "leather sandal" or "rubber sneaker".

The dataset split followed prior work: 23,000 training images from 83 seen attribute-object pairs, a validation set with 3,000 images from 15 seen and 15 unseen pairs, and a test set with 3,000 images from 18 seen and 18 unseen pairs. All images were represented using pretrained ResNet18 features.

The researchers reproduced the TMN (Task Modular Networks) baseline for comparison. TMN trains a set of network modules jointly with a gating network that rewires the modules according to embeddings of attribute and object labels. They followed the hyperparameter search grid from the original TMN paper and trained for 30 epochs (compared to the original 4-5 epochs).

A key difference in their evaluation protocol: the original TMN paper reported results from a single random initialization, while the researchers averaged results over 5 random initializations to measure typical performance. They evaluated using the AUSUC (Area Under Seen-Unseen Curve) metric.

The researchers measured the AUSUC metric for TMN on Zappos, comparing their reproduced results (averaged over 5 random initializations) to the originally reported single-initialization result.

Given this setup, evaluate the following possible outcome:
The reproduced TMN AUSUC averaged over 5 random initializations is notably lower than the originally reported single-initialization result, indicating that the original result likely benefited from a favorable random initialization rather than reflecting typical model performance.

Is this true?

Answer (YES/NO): YES